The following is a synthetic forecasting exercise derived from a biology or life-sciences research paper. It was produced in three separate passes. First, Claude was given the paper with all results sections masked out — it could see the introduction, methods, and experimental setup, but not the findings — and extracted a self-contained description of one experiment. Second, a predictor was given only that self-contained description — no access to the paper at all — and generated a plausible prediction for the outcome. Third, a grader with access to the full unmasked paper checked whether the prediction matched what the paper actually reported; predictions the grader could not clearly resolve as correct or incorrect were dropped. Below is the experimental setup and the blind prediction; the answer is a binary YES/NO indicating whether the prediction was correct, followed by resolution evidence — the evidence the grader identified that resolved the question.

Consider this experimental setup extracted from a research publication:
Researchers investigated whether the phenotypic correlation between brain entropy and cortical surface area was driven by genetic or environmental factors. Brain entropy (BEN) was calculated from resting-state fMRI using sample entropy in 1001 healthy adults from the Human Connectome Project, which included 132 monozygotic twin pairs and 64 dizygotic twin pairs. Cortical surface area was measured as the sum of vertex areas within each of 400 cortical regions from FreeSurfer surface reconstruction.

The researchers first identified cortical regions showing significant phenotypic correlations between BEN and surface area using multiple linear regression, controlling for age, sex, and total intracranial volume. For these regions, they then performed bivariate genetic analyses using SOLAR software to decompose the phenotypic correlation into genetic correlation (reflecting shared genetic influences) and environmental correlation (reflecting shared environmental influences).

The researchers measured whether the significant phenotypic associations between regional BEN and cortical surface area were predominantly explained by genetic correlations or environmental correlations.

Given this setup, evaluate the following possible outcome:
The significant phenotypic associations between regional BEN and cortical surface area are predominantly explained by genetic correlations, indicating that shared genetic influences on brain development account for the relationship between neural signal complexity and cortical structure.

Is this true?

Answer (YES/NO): NO